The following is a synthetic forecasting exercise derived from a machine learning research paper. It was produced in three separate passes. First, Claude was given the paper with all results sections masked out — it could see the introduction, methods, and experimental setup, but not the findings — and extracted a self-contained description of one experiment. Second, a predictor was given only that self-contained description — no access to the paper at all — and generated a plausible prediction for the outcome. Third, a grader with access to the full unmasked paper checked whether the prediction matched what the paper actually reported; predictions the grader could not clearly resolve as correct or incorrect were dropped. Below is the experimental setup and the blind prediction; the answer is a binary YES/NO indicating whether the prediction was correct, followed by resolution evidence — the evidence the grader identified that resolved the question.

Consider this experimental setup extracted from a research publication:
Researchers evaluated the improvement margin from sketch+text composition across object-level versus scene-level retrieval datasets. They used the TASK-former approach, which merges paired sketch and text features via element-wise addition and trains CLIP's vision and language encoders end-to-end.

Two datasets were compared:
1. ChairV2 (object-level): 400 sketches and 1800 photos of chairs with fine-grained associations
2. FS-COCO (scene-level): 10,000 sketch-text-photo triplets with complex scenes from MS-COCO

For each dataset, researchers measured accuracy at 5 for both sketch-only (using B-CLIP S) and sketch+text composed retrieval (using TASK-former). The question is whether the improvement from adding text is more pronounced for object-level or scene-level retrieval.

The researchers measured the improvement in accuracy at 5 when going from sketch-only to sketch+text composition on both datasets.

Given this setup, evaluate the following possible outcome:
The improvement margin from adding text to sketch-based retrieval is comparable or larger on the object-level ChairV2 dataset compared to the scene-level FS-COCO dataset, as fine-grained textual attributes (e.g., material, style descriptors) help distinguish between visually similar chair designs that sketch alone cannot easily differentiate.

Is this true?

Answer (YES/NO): YES